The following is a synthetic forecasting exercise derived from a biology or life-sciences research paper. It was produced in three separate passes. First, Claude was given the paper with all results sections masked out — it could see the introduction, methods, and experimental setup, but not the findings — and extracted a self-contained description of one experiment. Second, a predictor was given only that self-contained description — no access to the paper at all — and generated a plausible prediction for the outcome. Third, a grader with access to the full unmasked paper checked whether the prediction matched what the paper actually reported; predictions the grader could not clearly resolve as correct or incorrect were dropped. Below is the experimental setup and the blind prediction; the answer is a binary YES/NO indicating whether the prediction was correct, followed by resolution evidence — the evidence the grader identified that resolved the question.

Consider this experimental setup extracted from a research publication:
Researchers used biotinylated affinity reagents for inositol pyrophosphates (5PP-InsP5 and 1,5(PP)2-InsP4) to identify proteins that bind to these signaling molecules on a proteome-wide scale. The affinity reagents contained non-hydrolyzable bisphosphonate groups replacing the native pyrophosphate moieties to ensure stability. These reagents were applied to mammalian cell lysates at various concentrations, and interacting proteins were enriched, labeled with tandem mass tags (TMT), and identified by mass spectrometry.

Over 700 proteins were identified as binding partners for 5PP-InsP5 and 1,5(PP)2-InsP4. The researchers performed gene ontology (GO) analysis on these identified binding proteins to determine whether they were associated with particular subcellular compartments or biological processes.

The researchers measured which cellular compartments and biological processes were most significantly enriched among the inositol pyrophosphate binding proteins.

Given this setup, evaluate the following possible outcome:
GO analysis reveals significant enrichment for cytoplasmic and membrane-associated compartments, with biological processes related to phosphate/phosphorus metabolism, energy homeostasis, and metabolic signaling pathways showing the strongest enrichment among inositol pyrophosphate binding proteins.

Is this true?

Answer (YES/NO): NO